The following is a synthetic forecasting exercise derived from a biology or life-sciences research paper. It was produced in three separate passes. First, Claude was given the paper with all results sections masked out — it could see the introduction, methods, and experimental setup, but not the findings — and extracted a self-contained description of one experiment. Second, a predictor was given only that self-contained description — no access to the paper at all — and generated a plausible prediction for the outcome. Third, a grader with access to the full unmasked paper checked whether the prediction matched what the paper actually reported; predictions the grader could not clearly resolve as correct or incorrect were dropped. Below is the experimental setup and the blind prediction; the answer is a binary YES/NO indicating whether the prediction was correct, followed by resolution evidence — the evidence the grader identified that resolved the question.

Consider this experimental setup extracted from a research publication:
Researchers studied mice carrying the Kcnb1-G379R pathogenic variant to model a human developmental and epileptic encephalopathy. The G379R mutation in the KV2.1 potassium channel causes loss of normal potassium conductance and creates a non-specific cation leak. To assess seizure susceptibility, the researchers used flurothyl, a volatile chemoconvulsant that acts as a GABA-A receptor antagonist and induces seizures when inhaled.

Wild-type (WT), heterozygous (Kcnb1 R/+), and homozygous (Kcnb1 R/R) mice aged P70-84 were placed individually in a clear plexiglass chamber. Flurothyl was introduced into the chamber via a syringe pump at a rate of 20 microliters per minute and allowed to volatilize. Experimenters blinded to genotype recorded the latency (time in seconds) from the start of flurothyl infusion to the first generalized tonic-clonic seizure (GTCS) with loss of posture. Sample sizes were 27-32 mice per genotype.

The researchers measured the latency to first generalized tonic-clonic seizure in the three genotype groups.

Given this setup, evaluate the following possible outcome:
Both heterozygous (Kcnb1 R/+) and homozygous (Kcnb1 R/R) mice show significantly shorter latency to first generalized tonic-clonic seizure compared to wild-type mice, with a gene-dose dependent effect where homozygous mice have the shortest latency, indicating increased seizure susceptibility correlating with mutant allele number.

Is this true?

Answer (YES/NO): YES